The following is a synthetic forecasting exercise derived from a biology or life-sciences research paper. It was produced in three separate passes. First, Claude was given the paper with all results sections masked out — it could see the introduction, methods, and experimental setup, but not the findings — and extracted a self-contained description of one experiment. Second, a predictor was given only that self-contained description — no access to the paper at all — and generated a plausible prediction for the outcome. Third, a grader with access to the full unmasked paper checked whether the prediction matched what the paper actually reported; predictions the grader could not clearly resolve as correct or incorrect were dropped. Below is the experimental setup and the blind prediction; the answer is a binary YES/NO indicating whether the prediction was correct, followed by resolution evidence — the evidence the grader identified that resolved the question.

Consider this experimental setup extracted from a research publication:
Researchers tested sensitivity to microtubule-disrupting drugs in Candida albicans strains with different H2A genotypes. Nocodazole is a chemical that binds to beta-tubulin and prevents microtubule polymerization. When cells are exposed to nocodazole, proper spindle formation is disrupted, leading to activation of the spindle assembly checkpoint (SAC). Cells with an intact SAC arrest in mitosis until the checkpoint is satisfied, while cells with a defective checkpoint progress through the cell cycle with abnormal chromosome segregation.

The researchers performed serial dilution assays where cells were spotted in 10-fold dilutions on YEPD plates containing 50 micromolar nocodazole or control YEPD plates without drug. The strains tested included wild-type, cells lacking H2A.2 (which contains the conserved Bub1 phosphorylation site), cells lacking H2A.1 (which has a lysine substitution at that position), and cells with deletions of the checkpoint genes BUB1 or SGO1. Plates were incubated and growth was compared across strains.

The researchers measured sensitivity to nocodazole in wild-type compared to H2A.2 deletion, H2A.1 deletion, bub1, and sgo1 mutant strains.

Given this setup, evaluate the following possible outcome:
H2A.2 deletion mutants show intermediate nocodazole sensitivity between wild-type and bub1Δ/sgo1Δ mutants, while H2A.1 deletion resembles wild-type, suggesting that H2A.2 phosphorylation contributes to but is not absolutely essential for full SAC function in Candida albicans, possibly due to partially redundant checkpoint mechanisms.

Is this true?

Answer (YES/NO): NO